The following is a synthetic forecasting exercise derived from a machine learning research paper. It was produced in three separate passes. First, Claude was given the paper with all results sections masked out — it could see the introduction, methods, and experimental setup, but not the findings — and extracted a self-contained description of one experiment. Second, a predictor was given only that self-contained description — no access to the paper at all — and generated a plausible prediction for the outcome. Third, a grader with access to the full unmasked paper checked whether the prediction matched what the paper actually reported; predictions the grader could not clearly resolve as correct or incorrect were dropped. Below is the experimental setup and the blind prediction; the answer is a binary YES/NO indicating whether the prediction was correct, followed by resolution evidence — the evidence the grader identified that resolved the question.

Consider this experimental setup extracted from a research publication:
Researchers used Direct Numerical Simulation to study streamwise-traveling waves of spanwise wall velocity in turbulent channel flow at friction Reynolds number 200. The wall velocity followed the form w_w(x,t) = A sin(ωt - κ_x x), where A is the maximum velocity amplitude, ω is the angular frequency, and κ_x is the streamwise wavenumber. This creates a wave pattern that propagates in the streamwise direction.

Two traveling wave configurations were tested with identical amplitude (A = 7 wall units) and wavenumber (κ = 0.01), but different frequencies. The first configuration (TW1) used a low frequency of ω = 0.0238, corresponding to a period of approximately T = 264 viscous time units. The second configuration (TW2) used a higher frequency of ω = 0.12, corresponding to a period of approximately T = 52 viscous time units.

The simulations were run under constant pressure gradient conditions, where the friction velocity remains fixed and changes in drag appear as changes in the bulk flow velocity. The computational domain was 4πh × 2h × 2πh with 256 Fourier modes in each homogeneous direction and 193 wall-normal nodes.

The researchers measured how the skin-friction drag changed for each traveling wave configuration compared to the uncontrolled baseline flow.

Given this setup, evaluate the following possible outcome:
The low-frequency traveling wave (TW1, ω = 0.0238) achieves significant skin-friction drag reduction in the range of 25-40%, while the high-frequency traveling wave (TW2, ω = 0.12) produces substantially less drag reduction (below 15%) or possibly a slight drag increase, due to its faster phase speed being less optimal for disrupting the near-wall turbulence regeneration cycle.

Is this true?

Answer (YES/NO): NO